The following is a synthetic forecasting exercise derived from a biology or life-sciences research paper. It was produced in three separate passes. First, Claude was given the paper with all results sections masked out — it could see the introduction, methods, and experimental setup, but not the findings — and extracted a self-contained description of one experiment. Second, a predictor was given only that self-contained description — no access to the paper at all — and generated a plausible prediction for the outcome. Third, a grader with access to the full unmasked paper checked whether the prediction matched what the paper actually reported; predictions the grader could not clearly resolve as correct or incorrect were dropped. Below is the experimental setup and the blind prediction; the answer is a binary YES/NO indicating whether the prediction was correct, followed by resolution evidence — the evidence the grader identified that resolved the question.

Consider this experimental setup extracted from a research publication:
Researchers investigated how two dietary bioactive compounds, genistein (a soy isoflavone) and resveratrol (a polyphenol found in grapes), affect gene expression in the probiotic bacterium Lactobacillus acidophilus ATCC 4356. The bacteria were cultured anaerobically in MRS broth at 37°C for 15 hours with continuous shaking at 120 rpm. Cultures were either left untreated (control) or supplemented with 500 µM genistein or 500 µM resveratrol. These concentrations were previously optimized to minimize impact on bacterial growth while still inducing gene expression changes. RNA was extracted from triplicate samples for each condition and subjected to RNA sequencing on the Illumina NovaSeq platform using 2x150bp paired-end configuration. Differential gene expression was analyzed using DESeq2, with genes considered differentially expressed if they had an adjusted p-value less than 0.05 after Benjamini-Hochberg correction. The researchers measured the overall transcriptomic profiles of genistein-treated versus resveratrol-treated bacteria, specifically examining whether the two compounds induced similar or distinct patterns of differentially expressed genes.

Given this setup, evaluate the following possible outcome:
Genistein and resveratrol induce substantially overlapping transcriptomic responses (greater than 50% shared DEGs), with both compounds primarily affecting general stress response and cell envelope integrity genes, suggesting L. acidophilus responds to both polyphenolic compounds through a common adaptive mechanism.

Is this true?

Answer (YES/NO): NO